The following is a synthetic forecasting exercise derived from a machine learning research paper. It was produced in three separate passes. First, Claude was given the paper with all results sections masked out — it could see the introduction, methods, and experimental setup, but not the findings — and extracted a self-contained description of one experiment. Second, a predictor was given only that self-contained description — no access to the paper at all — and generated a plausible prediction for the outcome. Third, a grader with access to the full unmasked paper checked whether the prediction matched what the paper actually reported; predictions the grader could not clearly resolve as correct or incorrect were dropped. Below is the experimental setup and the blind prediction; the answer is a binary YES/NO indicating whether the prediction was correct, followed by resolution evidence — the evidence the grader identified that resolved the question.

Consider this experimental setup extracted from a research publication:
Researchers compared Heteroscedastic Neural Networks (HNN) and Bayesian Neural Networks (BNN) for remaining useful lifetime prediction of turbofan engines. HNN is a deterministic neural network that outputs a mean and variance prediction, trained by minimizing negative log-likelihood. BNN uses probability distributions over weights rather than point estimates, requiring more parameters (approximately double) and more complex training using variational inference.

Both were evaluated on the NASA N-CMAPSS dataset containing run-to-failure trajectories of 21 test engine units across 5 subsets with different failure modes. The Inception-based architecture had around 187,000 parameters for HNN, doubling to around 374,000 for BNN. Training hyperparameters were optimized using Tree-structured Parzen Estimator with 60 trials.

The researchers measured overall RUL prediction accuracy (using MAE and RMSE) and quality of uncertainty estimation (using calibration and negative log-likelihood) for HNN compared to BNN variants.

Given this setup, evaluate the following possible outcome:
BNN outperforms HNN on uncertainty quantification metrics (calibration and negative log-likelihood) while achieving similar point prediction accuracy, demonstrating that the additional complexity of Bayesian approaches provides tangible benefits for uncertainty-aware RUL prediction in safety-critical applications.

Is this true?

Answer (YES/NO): NO